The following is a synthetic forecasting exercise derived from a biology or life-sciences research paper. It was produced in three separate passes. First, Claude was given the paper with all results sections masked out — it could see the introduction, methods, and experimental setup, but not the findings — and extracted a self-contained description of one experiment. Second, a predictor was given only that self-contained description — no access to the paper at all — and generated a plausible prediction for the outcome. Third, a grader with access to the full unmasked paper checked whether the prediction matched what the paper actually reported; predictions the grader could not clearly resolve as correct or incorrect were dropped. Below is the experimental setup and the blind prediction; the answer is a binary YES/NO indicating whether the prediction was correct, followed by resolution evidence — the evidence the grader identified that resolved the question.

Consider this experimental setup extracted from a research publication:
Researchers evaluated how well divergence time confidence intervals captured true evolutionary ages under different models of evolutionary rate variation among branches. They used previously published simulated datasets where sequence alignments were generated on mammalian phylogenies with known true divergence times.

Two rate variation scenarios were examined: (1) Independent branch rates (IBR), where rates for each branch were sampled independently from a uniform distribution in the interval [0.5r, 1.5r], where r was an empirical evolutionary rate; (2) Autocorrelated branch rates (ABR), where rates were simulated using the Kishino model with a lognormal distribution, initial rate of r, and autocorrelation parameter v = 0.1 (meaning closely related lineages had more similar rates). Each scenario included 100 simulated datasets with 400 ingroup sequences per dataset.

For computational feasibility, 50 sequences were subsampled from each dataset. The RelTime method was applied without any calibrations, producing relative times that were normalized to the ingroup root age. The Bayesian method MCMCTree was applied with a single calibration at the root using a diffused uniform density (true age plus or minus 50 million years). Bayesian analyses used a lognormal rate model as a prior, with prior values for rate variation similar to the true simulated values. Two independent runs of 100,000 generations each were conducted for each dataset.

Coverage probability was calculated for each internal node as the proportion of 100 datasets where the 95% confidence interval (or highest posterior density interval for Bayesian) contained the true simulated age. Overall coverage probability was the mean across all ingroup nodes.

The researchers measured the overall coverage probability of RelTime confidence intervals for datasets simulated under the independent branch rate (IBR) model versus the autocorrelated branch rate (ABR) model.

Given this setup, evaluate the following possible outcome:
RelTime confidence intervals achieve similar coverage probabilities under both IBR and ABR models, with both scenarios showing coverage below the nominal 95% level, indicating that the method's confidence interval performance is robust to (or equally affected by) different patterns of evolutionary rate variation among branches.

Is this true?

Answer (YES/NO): NO